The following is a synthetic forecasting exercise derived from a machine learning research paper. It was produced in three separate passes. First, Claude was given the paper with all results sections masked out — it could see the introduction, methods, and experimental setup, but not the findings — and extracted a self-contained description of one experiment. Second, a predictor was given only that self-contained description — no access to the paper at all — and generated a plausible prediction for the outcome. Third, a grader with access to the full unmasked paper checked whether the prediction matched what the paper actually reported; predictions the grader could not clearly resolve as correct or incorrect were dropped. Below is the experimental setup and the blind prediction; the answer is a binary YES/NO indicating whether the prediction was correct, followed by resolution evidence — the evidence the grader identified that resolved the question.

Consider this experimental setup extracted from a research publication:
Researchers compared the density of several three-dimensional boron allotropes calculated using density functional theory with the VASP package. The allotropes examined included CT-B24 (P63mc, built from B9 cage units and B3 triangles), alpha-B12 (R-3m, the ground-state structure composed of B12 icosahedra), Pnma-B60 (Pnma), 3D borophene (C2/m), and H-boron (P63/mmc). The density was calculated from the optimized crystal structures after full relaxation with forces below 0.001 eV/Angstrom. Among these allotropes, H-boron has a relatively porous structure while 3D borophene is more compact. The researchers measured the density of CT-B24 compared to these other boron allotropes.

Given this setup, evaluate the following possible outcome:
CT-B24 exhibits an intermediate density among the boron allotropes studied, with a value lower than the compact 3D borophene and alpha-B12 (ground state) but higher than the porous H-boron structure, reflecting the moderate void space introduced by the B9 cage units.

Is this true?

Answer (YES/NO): YES